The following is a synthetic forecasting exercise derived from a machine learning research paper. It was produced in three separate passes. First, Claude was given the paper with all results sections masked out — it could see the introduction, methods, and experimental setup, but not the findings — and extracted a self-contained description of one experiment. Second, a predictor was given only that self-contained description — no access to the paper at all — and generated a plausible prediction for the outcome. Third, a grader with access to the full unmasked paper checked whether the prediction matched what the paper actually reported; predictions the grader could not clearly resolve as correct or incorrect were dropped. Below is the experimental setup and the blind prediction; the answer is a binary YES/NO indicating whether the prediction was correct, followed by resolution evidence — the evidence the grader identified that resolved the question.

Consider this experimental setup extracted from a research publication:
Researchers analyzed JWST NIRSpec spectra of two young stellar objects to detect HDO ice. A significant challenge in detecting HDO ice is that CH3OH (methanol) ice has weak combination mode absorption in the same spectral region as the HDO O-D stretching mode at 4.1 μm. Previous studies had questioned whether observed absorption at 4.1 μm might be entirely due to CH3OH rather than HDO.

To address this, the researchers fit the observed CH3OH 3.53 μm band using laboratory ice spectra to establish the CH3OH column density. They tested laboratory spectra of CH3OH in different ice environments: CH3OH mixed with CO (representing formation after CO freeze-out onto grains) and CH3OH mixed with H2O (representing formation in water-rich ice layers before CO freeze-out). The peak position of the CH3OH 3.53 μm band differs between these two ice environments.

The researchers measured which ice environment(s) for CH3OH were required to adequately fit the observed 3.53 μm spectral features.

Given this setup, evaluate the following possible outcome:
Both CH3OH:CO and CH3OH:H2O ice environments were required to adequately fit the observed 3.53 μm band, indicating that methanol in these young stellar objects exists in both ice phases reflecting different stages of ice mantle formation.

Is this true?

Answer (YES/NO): NO